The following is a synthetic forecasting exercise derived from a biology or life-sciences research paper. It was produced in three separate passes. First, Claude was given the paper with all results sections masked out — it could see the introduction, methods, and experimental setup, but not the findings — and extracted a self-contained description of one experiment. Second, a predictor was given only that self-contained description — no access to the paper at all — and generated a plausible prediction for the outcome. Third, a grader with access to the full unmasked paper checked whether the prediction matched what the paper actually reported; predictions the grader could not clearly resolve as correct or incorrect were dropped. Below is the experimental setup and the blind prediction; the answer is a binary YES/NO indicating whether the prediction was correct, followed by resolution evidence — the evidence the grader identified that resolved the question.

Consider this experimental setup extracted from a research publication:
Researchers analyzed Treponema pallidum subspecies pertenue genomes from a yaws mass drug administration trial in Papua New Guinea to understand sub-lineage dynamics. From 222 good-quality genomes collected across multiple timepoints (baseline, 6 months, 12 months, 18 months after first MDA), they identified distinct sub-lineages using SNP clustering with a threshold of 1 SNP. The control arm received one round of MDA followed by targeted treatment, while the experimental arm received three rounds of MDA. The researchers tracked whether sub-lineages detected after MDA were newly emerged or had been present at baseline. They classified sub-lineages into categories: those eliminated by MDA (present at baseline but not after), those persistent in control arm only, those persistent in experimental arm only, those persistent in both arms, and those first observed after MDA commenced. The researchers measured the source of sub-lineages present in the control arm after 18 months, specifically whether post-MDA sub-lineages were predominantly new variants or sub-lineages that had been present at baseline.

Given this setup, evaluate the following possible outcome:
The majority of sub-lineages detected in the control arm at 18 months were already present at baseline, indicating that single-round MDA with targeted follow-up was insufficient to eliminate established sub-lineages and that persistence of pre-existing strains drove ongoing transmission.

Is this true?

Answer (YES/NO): YES